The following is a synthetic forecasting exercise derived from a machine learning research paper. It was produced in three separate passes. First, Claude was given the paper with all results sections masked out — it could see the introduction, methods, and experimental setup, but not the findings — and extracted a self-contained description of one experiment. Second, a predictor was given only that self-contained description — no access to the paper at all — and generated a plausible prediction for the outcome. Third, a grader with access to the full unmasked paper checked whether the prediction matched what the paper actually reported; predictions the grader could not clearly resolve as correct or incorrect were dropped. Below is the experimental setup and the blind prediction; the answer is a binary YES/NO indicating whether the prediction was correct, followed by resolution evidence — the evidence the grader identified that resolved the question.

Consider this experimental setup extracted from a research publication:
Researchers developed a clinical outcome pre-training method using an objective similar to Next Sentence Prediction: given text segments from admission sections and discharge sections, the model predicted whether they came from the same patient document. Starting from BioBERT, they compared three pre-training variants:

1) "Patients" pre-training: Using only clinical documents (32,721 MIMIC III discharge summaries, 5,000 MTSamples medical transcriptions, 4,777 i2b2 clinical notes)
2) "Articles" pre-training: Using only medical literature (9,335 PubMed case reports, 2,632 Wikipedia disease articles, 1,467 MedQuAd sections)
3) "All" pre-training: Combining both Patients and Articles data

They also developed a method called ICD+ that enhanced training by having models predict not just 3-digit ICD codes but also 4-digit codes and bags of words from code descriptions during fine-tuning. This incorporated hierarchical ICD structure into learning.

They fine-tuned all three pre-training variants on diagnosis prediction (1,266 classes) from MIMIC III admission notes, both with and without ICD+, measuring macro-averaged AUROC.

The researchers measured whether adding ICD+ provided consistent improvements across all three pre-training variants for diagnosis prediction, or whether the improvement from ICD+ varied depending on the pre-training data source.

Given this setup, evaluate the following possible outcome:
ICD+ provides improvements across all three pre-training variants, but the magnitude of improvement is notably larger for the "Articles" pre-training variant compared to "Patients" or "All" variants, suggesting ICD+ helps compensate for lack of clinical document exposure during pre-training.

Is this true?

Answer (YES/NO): NO